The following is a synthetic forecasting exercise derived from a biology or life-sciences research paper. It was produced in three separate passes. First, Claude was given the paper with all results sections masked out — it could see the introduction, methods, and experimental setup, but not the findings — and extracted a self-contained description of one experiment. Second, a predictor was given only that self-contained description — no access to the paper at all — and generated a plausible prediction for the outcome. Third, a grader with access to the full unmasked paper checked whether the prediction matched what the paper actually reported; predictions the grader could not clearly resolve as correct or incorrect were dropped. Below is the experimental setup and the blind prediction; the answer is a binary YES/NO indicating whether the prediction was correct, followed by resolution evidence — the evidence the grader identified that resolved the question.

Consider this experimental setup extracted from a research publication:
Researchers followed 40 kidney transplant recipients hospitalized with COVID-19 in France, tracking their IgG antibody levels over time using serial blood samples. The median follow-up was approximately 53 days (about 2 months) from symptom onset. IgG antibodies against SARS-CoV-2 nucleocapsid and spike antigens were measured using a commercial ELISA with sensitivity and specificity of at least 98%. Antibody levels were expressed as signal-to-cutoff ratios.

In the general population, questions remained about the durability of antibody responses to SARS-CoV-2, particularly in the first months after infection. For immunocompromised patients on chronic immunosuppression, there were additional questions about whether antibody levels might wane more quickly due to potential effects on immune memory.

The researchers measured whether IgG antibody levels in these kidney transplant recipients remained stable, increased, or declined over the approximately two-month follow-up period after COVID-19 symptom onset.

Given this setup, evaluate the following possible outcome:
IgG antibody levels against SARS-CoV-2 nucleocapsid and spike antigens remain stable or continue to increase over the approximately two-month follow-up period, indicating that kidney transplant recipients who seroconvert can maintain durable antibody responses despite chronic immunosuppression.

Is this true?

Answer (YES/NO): YES